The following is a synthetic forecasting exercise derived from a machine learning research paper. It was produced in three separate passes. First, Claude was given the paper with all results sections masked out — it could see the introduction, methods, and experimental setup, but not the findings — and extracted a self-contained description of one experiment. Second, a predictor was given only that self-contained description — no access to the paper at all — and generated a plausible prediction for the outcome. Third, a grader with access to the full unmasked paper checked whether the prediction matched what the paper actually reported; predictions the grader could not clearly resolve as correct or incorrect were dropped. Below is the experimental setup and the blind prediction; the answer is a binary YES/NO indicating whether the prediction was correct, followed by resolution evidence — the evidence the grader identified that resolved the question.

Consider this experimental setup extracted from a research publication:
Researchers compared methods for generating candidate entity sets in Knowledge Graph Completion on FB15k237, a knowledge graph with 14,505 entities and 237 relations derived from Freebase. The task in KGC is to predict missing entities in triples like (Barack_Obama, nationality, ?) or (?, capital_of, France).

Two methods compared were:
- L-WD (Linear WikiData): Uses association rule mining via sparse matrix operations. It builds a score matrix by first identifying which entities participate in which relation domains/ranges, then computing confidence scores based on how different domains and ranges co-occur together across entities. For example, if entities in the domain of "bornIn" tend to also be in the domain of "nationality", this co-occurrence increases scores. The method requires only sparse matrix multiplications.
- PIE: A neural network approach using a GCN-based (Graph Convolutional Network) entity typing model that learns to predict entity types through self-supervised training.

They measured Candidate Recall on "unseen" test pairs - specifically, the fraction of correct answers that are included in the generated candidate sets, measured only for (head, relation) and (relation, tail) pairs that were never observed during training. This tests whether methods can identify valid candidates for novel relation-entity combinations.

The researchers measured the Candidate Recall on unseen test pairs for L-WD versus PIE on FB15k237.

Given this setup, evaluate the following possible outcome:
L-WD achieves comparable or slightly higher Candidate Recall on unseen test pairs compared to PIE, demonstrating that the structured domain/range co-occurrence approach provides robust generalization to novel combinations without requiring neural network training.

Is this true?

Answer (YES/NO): YES